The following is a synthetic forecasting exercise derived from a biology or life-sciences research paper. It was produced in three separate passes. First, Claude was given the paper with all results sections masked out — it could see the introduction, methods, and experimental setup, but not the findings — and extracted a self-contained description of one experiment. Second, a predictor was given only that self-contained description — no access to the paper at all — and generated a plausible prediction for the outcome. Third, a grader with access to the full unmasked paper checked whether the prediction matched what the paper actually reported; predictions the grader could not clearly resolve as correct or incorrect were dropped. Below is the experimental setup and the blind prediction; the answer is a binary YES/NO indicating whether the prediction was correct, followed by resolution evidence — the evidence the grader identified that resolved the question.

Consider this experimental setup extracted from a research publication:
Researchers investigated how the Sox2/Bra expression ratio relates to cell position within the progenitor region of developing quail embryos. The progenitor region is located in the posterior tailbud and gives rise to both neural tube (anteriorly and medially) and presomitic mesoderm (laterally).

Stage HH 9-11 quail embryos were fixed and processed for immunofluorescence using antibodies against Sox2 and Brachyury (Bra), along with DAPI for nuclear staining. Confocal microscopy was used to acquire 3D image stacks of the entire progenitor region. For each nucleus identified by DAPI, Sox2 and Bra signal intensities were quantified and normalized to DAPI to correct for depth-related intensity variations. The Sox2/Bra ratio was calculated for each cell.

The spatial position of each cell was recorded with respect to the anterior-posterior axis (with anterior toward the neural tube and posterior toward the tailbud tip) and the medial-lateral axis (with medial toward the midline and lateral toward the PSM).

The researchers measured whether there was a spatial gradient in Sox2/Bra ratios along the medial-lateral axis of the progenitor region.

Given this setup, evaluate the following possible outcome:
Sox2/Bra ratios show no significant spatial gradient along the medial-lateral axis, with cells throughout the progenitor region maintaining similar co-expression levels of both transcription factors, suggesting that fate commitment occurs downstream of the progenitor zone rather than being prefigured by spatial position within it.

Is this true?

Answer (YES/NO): NO